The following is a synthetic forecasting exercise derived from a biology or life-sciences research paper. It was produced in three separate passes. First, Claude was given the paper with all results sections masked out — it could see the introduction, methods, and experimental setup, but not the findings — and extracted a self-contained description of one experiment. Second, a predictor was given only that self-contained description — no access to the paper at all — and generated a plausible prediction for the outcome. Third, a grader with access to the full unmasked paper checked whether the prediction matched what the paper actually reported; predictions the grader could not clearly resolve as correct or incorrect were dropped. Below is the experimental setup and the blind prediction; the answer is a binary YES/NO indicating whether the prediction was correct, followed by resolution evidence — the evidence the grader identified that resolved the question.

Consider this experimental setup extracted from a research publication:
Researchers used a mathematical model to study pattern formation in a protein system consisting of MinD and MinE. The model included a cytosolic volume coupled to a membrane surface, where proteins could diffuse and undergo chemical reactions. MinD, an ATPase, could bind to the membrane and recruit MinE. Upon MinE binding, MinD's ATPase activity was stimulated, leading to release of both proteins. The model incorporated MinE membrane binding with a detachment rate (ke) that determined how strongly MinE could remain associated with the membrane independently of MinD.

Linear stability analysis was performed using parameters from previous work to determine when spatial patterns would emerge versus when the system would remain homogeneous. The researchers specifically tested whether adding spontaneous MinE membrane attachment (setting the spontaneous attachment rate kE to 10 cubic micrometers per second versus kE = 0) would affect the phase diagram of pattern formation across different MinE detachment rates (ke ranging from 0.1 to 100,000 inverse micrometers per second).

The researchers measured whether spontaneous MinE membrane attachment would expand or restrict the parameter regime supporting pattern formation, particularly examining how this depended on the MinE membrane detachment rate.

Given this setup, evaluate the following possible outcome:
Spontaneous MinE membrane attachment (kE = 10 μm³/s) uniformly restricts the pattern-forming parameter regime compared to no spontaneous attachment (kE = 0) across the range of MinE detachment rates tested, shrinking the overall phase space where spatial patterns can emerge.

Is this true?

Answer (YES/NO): NO